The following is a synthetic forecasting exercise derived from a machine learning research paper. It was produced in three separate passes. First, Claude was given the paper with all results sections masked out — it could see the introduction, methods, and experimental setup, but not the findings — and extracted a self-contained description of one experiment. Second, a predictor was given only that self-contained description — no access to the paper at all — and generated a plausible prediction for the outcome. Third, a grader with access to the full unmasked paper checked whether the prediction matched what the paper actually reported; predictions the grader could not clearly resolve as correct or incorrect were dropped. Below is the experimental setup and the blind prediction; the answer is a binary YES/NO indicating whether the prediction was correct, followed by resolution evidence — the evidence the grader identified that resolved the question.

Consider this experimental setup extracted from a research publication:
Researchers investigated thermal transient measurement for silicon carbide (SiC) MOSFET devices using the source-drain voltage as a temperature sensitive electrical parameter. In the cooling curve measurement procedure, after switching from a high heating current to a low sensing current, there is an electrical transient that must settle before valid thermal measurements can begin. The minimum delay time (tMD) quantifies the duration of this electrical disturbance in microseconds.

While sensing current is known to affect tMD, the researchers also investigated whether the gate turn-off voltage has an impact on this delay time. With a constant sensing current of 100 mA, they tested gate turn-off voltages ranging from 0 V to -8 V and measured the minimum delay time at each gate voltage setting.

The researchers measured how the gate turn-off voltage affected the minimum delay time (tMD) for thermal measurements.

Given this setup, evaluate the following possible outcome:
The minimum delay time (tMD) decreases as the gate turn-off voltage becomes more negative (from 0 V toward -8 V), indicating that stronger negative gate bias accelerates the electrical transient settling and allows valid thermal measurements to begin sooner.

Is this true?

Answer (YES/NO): NO